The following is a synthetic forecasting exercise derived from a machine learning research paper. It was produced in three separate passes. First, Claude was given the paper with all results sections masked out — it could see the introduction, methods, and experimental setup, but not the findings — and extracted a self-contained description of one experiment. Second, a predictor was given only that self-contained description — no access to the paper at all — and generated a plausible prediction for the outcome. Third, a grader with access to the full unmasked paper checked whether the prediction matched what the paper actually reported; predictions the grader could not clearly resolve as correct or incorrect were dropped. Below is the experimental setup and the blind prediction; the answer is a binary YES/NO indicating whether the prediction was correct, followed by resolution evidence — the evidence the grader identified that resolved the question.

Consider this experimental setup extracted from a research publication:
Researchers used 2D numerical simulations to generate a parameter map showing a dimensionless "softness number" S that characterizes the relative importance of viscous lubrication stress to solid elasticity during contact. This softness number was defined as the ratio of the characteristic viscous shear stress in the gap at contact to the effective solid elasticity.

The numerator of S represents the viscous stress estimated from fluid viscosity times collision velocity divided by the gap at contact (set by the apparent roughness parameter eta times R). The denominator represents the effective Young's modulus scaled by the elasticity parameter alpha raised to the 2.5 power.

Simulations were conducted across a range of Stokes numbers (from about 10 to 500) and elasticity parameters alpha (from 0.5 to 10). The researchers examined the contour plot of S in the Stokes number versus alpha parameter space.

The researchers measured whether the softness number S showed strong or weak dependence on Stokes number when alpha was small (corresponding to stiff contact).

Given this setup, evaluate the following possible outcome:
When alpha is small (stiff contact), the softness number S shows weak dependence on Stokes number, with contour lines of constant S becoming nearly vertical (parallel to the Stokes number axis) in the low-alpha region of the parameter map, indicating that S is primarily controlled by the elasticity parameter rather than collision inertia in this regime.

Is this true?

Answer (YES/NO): YES